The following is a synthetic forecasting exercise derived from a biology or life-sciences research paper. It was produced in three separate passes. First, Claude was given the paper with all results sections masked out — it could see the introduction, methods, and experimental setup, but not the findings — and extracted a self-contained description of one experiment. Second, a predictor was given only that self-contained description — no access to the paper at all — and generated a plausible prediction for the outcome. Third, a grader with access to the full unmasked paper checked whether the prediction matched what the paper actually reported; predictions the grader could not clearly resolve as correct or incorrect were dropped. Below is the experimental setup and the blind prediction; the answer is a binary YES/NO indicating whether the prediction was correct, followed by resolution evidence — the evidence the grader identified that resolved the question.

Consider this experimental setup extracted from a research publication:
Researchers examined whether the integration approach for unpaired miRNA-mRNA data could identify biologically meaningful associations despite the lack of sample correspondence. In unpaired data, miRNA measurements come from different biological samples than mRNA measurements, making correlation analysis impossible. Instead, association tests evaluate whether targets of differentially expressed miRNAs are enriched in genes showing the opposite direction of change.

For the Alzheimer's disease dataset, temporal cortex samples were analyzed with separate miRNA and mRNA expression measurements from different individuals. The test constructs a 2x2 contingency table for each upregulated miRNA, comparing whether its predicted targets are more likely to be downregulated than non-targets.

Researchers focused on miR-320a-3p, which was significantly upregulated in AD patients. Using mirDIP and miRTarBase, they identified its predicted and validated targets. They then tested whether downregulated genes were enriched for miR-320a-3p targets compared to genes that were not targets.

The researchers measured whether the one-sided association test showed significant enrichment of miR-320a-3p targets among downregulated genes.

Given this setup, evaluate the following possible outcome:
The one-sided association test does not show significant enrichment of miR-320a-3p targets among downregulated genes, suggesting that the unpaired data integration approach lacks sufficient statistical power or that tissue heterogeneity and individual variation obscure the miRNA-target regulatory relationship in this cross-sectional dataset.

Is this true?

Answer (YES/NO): NO